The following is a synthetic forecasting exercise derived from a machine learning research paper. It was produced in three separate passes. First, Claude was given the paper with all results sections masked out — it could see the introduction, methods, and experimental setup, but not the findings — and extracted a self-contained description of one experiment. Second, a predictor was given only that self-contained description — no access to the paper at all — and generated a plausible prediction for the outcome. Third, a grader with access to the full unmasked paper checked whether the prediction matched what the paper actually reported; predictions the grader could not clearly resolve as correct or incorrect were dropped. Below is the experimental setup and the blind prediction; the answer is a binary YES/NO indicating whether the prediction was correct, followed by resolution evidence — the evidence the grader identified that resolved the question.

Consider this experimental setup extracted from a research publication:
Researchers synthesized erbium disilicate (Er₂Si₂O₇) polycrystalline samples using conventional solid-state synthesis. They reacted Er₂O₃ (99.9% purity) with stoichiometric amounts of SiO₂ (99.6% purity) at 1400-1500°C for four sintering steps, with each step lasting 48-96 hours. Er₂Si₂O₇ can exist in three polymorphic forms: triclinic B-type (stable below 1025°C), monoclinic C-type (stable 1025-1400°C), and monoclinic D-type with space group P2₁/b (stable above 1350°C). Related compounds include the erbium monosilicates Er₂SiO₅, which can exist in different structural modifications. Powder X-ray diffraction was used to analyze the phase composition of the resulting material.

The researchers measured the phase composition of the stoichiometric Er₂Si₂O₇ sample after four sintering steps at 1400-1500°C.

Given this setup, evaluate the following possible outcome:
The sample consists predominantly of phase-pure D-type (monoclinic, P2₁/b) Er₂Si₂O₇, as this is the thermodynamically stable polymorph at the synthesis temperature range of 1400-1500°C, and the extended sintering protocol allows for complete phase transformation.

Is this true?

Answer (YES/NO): NO